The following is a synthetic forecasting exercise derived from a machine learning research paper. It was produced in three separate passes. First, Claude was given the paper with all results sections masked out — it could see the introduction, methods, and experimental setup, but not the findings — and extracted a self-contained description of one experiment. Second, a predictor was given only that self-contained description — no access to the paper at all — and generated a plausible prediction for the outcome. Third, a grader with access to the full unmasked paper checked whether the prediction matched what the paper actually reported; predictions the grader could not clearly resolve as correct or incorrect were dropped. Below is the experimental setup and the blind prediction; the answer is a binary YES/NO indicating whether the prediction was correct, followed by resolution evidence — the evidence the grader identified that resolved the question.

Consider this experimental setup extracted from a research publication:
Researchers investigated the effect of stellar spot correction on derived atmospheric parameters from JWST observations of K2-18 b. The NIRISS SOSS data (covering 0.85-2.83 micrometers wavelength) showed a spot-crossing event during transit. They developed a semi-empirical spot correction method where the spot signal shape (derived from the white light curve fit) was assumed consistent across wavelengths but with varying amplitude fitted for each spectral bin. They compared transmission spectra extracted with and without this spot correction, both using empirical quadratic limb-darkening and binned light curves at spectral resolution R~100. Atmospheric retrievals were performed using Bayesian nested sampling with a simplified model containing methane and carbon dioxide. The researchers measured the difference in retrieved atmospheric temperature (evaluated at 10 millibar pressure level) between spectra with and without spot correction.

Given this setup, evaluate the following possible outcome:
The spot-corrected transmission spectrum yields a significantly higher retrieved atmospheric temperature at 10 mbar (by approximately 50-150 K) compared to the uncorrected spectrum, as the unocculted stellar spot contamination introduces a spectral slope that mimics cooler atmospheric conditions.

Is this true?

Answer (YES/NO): NO